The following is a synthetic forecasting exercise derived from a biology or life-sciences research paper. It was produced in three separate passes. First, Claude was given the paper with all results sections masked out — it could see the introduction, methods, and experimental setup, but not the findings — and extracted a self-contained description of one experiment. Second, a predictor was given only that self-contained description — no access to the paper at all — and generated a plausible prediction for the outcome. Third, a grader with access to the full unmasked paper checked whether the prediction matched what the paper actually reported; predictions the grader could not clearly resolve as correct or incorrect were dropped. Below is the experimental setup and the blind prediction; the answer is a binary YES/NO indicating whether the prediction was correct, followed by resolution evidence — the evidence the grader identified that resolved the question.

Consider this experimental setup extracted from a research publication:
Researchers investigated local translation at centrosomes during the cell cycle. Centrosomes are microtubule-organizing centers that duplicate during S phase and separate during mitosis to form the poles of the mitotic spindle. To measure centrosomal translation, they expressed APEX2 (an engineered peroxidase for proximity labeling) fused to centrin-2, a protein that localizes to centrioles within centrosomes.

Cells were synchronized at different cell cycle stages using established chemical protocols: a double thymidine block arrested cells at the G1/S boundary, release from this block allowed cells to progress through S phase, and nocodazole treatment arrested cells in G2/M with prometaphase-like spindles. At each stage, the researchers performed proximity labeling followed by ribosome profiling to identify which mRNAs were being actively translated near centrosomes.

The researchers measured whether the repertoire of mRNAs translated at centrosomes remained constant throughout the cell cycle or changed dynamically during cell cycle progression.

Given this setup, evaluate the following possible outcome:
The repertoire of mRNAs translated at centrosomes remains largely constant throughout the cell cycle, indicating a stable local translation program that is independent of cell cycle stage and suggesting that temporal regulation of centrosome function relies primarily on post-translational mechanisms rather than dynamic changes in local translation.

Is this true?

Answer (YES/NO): NO